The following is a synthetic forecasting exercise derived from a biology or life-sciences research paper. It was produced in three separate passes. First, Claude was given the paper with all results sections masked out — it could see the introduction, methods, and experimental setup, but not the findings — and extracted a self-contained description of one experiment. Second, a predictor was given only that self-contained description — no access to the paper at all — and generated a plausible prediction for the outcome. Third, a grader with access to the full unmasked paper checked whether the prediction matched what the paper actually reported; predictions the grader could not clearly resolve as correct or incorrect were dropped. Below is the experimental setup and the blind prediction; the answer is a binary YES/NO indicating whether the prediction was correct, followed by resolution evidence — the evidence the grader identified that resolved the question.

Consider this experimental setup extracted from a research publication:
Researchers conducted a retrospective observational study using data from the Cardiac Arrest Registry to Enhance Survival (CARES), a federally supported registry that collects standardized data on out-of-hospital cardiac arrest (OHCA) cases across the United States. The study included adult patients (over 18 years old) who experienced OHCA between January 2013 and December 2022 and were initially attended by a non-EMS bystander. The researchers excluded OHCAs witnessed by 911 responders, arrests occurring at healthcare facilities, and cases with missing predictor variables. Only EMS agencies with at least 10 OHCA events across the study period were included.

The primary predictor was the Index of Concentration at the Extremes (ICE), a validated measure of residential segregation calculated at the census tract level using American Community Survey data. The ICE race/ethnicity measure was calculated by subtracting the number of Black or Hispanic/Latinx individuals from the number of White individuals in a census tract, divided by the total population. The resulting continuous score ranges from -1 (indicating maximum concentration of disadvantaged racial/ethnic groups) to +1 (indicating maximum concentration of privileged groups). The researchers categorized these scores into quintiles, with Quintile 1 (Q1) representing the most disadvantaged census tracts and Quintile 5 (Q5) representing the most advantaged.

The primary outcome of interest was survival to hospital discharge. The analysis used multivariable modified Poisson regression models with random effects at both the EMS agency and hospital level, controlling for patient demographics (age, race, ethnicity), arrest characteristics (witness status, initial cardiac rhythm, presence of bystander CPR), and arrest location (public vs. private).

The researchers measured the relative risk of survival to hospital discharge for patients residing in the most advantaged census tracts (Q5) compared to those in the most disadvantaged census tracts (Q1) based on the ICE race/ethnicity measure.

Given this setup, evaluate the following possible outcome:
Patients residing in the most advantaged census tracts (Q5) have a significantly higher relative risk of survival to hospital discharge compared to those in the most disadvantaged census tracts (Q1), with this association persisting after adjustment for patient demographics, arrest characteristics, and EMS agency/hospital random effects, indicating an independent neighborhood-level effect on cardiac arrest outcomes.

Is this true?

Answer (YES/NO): YES